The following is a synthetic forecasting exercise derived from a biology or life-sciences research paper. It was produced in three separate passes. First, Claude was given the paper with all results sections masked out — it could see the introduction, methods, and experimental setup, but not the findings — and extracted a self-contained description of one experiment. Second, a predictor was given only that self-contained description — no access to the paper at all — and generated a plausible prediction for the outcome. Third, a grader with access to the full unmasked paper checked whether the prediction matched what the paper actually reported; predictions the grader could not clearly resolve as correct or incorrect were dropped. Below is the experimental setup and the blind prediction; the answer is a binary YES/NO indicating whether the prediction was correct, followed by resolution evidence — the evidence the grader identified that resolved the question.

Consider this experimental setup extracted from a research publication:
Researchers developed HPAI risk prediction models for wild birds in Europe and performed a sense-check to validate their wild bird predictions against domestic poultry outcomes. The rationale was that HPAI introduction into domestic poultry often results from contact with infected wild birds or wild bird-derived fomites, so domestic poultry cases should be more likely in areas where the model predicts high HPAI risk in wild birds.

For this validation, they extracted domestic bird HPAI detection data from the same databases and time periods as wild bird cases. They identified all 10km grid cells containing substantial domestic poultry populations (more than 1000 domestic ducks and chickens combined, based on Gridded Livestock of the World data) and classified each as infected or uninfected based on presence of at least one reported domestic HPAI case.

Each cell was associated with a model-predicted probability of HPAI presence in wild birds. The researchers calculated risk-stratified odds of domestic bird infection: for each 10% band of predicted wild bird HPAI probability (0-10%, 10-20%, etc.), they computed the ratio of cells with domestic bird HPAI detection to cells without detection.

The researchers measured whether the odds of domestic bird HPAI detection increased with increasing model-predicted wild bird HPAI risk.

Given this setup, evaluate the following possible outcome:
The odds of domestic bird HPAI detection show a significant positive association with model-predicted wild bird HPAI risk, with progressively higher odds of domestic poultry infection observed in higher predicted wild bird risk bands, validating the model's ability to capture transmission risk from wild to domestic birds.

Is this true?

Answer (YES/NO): YES